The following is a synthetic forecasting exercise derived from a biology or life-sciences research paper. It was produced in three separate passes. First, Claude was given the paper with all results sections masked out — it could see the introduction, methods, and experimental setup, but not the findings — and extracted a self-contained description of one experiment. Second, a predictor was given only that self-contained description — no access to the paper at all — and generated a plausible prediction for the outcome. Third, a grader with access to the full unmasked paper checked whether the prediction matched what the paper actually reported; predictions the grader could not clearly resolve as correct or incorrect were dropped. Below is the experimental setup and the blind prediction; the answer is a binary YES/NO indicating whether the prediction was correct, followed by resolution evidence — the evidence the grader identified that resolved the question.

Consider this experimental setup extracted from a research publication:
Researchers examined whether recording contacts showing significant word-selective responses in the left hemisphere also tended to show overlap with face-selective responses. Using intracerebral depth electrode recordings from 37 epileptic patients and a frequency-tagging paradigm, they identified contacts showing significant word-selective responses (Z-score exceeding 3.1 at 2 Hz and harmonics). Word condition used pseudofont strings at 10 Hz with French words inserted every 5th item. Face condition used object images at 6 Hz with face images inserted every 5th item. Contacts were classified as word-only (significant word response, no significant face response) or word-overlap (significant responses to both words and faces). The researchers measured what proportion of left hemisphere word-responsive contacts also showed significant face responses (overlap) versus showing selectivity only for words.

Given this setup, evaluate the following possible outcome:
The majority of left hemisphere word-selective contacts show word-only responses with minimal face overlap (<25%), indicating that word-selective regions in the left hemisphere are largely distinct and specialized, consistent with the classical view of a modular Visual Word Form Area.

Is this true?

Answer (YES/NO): NO